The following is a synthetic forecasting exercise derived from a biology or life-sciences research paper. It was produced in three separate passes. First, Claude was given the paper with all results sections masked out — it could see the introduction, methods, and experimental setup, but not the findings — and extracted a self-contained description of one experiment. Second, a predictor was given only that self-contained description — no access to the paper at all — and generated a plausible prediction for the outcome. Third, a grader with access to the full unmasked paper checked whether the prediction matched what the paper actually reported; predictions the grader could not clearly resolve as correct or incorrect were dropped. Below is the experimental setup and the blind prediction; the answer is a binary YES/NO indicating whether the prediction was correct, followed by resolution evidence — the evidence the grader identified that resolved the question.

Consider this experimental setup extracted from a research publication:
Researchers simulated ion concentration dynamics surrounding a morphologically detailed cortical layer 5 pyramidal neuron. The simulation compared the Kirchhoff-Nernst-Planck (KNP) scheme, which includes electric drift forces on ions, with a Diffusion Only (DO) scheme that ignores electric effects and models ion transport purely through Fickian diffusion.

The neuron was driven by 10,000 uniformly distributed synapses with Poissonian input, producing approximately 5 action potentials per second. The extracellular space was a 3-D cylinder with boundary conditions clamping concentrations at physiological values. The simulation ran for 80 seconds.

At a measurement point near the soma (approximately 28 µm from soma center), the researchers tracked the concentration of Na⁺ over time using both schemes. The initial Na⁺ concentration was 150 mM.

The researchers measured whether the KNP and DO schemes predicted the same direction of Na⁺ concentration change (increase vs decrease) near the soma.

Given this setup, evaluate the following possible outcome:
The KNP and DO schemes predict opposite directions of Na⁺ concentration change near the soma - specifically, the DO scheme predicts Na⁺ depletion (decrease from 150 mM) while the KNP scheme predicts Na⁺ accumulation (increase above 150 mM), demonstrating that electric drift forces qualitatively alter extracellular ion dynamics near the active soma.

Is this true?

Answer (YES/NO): NO